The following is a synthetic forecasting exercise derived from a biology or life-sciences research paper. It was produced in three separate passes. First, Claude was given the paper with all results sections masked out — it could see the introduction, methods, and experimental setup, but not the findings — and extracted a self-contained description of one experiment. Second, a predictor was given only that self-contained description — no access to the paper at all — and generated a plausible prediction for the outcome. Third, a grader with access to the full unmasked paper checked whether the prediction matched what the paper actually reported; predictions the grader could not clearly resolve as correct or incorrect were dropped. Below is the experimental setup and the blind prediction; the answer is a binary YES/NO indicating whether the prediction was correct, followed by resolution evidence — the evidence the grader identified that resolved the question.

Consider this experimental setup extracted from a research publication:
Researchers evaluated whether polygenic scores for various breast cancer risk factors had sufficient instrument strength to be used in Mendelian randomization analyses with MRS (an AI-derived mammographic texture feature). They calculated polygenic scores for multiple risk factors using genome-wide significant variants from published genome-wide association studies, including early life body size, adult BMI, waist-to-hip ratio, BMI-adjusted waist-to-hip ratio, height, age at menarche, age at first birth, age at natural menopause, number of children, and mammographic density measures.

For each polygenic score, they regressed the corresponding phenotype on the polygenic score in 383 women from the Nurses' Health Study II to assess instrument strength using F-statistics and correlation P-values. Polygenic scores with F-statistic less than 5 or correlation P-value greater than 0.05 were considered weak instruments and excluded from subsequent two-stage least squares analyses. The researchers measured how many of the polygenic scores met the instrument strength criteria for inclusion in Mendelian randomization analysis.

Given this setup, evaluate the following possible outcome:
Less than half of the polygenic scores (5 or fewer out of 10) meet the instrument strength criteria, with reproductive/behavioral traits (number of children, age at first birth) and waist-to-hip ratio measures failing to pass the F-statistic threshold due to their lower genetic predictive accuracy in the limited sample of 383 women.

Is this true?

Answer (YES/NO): NO